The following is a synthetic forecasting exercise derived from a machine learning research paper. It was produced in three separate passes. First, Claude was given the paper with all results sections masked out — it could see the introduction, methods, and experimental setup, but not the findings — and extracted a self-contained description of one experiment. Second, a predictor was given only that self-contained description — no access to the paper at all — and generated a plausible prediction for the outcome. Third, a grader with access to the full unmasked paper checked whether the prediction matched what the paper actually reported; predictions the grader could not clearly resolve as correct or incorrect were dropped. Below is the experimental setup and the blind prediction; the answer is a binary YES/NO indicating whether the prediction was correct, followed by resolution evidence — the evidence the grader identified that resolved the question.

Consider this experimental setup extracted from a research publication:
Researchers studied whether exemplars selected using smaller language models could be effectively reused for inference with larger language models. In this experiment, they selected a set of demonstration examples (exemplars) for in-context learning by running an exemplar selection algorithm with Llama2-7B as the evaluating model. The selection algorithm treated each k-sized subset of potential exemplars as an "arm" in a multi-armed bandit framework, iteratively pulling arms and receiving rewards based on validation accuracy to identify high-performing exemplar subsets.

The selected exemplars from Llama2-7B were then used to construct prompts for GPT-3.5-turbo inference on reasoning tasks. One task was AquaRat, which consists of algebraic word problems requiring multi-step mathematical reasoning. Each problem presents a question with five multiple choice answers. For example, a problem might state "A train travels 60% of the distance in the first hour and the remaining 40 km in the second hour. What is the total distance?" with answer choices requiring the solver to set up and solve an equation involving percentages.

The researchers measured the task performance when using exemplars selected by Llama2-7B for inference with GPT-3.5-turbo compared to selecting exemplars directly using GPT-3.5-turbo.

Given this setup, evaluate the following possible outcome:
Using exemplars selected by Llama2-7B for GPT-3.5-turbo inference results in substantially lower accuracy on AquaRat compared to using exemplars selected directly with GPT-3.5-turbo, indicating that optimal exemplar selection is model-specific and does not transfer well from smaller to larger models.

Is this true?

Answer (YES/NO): NO